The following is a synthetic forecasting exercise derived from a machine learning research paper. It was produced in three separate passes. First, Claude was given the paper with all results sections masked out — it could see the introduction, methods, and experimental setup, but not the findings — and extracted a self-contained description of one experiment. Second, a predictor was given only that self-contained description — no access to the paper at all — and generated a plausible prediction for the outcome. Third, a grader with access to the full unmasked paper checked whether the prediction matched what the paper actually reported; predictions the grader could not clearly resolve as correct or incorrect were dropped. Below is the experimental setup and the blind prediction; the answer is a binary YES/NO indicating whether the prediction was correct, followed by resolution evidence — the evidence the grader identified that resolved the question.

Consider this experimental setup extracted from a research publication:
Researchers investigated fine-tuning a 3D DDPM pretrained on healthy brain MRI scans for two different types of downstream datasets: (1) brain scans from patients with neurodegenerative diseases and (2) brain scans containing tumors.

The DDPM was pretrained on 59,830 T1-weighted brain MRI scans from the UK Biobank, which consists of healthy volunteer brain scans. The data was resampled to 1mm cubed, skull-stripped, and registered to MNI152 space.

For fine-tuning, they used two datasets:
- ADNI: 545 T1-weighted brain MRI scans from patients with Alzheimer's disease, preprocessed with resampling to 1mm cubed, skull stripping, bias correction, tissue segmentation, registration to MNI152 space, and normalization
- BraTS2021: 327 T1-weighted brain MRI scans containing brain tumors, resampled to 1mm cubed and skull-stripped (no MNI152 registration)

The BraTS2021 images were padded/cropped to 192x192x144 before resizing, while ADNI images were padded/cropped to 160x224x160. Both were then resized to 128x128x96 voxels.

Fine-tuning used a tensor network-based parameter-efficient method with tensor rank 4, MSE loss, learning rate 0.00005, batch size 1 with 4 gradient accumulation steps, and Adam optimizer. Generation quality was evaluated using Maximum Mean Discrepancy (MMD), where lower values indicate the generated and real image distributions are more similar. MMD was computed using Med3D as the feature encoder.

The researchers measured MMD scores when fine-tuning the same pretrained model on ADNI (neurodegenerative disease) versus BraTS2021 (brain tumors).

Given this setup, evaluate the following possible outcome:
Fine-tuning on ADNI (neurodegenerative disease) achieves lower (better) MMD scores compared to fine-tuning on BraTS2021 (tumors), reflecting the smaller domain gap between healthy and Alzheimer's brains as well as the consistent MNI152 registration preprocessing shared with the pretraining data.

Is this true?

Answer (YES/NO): NO